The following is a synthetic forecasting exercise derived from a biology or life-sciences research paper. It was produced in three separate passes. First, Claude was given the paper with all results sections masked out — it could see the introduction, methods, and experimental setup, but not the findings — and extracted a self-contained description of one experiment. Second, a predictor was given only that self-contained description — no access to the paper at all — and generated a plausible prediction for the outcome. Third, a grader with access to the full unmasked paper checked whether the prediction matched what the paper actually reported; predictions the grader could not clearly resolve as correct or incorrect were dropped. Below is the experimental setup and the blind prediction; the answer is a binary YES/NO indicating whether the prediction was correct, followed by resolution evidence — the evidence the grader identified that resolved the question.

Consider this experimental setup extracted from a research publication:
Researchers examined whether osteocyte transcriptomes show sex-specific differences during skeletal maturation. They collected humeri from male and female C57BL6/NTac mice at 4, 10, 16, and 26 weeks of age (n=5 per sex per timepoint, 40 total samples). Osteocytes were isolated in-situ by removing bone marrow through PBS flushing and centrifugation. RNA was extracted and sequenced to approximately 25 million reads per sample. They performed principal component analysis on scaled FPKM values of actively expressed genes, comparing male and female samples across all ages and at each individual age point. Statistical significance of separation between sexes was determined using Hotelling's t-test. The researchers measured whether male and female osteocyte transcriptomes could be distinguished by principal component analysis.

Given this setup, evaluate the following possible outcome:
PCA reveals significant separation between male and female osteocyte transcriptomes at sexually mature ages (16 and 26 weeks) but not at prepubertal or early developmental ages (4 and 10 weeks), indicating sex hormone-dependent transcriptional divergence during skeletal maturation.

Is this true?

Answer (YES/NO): YES